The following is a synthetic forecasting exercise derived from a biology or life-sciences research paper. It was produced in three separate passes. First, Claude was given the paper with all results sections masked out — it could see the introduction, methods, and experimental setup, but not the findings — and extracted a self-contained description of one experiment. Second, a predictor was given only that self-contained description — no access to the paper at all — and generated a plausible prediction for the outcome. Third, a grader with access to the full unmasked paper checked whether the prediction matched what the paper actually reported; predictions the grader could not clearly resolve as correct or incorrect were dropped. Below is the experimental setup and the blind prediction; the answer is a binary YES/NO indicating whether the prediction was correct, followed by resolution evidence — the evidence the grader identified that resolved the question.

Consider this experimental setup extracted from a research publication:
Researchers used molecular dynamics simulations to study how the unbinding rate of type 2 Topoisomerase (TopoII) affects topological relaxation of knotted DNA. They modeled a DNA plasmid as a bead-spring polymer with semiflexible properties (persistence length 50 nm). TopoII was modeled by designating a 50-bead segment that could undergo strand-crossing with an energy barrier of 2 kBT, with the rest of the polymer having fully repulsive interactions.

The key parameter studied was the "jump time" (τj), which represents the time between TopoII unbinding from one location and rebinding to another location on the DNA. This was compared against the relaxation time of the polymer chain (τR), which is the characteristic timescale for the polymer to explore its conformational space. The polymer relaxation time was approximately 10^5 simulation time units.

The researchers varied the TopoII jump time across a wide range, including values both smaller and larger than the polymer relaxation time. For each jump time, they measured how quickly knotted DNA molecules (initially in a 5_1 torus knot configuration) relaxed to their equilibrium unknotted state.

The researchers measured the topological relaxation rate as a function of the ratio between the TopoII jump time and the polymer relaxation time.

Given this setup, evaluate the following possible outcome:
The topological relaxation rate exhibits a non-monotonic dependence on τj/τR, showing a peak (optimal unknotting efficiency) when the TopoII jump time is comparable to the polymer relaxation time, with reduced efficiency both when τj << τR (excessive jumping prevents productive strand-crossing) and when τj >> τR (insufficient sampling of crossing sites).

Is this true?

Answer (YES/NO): NO